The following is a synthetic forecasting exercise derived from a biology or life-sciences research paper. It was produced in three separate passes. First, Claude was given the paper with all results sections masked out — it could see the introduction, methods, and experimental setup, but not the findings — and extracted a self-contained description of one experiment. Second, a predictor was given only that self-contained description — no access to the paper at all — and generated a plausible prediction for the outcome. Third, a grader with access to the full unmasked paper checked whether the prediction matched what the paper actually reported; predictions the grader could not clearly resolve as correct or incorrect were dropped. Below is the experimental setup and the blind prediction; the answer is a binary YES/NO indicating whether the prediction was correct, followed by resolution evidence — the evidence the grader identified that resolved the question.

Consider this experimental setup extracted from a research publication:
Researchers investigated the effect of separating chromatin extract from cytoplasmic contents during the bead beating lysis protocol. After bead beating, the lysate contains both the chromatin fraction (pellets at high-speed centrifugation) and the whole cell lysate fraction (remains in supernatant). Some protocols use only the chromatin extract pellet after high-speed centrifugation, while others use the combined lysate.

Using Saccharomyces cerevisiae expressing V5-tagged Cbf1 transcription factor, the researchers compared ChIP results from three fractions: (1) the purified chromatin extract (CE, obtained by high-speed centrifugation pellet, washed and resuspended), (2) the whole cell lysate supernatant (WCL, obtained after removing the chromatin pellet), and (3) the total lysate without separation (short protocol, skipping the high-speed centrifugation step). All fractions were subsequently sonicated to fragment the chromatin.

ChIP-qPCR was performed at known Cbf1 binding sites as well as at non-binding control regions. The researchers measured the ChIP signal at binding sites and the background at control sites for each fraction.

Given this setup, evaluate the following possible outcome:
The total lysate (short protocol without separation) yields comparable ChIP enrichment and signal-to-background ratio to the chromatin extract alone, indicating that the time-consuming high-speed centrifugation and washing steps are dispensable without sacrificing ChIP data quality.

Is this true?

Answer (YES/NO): NO